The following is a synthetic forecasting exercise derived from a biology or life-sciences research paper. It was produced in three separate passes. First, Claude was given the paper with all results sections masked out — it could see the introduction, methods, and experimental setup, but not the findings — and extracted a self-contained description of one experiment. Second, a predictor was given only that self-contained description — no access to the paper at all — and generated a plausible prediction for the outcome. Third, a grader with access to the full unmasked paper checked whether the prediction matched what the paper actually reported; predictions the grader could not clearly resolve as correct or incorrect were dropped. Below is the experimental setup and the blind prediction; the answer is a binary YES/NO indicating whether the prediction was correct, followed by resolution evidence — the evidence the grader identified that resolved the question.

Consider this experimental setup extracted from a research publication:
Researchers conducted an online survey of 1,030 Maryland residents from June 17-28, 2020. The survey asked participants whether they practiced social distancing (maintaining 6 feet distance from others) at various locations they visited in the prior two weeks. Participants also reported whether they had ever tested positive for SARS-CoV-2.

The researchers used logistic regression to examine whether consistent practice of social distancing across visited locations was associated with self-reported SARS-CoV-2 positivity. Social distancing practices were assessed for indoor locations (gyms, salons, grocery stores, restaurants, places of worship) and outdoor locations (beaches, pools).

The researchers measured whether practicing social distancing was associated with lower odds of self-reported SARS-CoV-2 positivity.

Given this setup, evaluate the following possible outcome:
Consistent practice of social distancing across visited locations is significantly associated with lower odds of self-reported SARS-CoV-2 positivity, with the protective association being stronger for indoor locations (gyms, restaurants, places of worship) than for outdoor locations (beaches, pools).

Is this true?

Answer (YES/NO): NO